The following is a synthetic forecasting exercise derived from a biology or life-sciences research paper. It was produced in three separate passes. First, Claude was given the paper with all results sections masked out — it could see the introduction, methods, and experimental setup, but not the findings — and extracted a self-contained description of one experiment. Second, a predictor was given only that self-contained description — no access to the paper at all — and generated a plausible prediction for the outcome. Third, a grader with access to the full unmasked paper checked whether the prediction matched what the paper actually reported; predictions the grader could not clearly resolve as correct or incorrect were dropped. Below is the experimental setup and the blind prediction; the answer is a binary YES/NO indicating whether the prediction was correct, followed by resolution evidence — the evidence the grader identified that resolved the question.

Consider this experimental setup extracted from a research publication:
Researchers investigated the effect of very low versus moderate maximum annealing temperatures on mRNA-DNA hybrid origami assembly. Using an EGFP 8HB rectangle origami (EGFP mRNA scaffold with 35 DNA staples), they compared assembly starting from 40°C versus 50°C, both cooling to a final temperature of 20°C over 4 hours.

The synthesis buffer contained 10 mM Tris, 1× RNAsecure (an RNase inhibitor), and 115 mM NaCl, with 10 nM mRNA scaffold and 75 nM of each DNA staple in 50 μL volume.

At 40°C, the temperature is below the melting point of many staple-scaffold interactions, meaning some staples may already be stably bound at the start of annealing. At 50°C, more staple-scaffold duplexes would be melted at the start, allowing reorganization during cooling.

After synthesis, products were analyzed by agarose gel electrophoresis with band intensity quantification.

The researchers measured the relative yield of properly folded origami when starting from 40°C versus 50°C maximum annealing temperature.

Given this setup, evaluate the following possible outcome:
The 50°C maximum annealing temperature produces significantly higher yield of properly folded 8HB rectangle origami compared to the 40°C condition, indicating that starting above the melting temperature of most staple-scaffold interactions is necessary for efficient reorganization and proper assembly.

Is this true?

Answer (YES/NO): NO